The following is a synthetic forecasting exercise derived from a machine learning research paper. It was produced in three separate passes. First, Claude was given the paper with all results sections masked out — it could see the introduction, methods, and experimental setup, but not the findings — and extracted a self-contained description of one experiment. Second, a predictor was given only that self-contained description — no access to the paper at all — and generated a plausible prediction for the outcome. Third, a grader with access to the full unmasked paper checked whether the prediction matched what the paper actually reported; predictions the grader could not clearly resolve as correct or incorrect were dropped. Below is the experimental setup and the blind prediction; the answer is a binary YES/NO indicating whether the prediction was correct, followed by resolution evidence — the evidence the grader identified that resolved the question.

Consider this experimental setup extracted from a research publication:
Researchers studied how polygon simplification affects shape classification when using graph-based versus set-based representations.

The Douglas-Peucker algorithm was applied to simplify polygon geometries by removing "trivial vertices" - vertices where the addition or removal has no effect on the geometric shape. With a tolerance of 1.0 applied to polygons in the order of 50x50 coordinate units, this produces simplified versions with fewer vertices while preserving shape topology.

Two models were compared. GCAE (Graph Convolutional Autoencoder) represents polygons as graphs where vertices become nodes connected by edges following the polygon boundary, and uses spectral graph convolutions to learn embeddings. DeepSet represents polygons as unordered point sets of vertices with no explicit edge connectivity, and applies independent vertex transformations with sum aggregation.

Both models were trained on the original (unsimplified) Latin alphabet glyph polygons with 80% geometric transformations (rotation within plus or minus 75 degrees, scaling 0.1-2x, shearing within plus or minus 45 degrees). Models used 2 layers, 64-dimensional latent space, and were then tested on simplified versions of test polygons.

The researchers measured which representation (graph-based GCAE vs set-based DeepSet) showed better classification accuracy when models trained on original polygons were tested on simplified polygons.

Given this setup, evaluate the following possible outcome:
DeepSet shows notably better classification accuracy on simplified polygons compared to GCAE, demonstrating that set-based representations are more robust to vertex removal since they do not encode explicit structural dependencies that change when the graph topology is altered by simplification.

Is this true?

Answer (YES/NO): NO